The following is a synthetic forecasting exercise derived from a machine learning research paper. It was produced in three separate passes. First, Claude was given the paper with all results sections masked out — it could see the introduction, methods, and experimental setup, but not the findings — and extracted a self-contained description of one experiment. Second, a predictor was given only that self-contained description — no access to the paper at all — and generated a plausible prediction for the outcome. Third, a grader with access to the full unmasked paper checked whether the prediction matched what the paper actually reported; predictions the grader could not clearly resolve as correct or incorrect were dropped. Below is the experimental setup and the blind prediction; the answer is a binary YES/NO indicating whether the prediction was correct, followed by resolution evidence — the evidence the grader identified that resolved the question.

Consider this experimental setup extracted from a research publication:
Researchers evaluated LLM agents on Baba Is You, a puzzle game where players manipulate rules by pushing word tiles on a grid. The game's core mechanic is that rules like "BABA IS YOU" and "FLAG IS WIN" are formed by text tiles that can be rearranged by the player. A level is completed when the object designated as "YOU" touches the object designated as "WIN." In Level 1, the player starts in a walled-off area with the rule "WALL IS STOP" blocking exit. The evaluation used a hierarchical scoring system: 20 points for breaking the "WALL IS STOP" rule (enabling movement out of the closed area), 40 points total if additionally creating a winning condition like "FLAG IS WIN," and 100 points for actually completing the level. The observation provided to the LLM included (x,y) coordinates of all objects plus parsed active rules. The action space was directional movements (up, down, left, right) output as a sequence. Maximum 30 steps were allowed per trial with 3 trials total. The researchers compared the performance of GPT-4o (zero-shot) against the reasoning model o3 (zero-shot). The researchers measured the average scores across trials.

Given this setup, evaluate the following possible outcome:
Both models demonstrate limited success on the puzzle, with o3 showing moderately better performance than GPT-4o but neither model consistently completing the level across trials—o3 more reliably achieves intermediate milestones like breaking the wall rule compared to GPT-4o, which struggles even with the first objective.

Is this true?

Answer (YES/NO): NO